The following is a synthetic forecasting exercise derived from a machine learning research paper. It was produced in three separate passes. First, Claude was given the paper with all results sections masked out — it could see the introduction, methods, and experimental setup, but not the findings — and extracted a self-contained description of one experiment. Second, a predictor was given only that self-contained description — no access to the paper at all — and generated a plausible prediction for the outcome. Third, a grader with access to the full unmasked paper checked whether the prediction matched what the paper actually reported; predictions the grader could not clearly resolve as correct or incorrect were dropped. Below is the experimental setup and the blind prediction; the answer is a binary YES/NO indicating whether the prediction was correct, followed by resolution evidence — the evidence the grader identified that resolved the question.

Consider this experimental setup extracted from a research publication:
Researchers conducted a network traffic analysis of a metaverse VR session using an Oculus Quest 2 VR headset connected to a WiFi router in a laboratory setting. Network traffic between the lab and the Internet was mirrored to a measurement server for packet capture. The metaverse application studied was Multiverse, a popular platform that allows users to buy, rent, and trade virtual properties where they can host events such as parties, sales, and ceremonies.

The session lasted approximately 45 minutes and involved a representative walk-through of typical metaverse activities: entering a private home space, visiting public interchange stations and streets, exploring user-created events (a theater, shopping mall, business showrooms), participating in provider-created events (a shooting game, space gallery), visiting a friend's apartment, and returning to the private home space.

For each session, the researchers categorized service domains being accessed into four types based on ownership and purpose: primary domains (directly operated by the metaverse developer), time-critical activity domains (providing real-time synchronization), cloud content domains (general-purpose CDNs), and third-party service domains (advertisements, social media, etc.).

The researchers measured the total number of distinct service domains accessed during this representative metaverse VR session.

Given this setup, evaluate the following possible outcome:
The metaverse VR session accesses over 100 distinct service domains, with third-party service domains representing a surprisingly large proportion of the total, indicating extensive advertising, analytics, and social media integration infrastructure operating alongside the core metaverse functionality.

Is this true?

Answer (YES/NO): NO